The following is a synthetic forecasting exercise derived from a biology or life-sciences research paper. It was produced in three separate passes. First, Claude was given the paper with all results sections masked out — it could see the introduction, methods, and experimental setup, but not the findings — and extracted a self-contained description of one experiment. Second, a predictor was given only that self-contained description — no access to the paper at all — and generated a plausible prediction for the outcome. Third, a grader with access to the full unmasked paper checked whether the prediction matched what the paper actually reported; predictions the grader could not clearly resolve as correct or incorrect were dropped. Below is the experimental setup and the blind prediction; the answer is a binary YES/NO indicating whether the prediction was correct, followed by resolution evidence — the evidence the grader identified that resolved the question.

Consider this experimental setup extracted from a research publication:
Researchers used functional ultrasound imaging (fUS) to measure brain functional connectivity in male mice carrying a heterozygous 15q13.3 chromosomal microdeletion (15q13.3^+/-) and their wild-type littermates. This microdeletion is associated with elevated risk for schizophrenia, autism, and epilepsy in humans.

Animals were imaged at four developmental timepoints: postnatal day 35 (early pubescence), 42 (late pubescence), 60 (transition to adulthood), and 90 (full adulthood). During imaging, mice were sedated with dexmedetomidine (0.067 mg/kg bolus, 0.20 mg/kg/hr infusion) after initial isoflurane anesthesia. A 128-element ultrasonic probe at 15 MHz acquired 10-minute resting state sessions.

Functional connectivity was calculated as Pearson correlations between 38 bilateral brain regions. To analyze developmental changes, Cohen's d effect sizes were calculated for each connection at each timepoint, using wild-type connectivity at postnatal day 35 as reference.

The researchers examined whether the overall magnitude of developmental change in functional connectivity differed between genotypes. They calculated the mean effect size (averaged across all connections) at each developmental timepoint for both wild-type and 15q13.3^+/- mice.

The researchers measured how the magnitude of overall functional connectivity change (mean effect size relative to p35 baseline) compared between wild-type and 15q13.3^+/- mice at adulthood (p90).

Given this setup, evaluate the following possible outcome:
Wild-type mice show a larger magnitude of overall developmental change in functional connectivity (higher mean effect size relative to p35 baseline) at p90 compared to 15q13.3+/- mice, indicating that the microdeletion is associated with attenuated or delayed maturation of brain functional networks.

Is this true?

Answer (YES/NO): YES